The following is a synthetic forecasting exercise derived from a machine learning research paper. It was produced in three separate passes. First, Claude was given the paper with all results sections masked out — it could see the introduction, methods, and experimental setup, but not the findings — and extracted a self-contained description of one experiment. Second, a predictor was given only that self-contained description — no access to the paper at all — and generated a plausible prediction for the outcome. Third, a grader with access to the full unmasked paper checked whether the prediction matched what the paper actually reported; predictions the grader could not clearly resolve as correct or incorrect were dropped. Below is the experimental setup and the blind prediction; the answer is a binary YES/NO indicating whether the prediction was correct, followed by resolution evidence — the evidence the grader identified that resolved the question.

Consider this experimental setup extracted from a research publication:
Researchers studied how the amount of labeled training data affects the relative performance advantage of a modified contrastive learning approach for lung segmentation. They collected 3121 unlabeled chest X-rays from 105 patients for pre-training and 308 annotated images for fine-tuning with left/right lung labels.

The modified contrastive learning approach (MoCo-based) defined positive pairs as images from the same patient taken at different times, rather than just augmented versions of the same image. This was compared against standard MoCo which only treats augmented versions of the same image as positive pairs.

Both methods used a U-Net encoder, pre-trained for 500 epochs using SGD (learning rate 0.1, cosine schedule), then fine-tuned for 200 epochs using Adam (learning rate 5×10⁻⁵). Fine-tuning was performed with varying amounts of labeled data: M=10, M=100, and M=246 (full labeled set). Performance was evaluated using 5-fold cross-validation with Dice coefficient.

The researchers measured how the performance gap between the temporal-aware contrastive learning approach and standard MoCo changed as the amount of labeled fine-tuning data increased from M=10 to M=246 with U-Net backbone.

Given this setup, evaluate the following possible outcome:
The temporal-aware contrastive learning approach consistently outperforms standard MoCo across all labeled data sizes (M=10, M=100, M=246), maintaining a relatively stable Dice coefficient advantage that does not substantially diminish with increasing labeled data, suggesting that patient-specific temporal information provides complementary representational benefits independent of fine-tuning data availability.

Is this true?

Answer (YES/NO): NO